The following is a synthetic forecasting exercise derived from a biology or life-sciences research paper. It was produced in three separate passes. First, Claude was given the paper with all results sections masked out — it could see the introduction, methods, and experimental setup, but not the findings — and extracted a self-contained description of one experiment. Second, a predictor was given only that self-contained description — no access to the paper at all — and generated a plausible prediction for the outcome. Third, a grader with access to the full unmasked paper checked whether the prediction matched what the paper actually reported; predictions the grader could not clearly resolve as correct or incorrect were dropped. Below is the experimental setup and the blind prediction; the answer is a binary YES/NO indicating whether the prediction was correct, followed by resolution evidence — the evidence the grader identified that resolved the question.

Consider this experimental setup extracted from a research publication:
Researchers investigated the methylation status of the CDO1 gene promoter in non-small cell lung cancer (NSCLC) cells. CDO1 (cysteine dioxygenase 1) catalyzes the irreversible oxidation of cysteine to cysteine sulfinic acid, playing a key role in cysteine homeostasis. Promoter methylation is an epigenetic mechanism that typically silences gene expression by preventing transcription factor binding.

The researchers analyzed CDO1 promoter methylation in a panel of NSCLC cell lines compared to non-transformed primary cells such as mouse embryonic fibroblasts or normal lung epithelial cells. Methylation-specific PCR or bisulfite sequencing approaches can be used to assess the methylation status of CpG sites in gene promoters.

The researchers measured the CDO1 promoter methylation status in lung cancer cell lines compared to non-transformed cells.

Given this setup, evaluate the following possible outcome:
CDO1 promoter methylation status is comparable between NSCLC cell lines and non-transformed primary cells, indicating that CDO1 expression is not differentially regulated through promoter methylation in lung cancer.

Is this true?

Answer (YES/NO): NO